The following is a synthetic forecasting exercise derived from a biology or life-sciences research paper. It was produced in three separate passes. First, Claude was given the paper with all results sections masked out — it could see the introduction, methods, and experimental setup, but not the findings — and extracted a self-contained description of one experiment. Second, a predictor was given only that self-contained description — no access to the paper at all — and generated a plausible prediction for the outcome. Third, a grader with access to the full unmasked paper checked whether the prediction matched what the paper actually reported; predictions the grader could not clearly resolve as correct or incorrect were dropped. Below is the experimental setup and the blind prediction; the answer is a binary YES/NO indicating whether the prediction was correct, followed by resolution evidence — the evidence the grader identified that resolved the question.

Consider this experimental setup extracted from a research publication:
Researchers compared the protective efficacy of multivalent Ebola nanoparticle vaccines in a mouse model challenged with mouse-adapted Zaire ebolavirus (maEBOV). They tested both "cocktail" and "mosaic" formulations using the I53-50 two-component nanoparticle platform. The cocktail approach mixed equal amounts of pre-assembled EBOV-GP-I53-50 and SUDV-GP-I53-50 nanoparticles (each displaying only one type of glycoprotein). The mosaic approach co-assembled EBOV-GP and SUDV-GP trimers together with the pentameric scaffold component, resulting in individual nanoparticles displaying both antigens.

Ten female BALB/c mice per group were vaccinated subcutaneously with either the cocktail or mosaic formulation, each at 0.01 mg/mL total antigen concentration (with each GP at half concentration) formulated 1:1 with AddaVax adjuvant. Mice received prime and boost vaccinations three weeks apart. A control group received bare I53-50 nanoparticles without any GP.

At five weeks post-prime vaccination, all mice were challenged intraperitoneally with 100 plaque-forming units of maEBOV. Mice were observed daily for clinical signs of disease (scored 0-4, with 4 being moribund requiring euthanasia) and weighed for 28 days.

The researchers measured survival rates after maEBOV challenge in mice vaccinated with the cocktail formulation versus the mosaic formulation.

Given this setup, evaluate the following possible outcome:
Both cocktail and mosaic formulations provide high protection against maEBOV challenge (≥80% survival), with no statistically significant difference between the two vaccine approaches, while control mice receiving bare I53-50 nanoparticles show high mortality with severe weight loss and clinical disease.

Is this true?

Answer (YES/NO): NO